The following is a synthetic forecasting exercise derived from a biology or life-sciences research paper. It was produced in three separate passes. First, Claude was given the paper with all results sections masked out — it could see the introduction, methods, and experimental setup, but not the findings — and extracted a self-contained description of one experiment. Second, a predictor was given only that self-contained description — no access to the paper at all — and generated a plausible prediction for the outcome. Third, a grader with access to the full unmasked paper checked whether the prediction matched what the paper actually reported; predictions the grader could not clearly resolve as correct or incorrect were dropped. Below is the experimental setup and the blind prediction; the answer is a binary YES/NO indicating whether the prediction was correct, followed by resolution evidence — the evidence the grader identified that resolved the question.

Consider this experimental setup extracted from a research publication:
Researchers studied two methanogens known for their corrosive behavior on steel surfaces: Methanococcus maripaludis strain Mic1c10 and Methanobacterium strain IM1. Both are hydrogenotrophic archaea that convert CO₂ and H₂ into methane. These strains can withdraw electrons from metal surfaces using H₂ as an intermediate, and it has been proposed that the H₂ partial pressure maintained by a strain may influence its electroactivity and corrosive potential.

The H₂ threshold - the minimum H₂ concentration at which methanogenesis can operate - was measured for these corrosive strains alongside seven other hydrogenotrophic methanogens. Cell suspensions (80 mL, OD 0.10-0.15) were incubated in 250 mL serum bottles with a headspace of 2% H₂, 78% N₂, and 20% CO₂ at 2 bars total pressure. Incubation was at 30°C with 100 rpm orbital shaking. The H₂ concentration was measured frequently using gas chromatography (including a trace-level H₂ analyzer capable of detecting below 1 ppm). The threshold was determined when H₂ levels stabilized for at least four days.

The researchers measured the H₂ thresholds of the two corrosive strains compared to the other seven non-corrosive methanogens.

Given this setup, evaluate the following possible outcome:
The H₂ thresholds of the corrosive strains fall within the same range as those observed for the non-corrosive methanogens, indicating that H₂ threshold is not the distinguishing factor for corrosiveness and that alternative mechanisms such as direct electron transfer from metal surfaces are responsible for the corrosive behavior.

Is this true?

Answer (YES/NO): NO